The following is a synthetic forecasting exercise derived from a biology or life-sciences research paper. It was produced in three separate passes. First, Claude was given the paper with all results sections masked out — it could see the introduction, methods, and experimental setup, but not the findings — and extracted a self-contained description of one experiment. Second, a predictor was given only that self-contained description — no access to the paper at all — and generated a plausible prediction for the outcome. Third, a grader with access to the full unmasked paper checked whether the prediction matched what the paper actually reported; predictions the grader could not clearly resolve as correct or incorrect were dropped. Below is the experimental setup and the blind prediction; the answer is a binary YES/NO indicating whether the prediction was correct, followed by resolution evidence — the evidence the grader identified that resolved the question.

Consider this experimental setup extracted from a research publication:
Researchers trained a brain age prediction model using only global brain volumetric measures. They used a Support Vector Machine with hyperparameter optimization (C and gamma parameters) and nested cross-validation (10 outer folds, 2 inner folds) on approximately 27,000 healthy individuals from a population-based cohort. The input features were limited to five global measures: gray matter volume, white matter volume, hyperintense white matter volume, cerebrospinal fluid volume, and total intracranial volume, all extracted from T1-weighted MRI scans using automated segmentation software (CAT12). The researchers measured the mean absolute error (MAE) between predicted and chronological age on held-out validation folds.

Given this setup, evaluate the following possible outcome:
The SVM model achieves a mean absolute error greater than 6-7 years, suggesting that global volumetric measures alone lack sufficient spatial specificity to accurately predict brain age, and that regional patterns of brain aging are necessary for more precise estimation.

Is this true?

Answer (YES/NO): NO